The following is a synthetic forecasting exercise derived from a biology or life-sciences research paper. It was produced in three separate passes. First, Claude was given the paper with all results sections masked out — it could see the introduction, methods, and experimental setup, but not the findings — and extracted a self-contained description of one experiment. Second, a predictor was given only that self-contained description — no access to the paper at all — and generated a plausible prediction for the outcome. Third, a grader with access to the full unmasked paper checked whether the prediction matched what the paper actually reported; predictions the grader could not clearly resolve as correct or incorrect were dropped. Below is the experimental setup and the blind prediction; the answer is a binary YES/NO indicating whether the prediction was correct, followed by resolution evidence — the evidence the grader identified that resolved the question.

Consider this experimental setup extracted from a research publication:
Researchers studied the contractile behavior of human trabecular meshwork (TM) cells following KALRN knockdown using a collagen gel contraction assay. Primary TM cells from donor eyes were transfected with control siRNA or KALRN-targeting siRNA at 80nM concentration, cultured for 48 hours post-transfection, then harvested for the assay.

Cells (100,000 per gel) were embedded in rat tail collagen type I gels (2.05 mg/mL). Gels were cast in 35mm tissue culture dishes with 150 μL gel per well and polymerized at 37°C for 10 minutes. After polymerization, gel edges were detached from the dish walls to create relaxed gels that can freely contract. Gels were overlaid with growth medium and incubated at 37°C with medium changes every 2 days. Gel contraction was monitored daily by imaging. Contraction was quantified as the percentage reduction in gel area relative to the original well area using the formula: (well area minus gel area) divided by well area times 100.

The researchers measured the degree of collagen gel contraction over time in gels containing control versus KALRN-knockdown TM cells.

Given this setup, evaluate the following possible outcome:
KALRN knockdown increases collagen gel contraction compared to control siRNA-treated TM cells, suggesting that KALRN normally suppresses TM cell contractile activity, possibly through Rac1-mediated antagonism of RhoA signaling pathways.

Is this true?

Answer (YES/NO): NO